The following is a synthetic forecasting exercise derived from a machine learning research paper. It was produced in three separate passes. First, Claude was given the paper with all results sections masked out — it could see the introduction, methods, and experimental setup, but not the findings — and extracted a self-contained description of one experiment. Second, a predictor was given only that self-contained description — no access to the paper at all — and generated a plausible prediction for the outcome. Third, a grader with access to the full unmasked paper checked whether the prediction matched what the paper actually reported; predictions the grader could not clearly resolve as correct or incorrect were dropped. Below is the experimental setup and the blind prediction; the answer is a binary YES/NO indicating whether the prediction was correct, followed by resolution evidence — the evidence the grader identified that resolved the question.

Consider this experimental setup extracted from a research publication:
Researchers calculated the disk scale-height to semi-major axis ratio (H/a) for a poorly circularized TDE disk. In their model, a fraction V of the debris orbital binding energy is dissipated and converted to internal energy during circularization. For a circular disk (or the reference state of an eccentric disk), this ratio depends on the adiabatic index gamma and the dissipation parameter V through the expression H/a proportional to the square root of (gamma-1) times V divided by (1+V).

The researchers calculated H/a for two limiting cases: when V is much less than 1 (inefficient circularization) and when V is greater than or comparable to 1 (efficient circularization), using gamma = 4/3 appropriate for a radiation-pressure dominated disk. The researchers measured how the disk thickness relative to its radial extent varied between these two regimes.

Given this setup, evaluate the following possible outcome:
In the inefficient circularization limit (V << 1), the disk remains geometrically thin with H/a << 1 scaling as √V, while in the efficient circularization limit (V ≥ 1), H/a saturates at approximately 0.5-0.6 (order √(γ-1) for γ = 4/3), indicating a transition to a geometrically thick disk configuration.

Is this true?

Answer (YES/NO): YES